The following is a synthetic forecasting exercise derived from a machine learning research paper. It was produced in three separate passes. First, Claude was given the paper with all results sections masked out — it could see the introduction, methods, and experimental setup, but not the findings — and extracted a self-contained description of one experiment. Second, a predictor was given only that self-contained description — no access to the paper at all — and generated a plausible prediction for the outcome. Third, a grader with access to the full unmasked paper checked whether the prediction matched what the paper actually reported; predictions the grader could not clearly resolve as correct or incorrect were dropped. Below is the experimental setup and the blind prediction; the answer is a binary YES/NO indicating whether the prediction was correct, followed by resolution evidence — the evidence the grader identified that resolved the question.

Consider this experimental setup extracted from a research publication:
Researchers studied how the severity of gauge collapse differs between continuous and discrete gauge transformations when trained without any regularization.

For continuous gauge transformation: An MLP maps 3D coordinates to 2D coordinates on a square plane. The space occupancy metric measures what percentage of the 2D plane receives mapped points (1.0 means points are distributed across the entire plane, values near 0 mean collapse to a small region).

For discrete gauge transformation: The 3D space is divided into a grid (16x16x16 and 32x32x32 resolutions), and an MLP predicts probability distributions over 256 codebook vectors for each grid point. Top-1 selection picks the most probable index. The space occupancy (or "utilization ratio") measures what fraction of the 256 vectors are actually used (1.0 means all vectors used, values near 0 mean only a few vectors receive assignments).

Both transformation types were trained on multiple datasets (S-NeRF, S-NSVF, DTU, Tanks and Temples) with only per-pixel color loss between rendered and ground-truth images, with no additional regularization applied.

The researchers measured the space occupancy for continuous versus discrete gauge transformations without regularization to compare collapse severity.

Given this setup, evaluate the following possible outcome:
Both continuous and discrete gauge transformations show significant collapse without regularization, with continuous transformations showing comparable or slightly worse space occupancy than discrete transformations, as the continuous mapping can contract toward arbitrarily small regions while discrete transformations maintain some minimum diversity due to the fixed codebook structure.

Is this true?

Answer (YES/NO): YES